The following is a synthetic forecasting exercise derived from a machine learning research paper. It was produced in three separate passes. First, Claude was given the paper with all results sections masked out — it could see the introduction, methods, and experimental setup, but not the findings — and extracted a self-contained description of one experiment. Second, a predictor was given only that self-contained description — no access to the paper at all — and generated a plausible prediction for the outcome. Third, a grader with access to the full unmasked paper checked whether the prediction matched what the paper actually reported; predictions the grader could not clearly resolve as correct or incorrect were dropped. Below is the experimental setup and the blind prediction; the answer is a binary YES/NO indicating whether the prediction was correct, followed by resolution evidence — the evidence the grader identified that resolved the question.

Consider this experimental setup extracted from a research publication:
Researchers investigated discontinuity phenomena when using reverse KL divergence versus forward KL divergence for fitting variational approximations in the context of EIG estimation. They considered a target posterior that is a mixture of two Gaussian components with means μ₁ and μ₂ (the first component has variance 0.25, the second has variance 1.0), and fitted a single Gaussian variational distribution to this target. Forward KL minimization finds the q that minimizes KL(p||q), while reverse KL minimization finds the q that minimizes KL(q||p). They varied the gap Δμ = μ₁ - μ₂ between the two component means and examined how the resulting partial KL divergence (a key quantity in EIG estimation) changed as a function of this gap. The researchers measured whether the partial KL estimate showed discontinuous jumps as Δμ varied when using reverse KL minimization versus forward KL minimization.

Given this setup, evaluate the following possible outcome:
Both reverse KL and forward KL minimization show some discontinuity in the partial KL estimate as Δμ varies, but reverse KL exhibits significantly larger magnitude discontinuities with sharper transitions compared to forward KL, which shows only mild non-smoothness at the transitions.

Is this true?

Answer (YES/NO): NO